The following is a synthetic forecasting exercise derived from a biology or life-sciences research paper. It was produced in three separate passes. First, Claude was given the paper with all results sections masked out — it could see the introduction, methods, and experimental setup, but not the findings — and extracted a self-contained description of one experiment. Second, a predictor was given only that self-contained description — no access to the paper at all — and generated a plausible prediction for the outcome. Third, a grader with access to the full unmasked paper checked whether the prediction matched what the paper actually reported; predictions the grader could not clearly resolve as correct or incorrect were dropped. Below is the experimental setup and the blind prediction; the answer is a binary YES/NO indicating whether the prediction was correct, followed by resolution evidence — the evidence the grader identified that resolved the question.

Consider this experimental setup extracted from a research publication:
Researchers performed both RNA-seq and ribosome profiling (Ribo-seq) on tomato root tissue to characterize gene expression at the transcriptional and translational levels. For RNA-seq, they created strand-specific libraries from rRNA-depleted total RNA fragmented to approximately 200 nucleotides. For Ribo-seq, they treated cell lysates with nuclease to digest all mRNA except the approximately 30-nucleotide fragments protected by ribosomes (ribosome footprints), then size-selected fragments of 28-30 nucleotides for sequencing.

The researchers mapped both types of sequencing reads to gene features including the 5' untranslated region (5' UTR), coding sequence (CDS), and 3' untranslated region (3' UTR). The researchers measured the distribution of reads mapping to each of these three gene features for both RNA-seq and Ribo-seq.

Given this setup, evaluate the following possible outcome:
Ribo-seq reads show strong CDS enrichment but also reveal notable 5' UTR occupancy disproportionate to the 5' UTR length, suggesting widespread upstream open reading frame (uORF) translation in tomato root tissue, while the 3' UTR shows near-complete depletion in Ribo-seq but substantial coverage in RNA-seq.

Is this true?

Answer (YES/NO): NO